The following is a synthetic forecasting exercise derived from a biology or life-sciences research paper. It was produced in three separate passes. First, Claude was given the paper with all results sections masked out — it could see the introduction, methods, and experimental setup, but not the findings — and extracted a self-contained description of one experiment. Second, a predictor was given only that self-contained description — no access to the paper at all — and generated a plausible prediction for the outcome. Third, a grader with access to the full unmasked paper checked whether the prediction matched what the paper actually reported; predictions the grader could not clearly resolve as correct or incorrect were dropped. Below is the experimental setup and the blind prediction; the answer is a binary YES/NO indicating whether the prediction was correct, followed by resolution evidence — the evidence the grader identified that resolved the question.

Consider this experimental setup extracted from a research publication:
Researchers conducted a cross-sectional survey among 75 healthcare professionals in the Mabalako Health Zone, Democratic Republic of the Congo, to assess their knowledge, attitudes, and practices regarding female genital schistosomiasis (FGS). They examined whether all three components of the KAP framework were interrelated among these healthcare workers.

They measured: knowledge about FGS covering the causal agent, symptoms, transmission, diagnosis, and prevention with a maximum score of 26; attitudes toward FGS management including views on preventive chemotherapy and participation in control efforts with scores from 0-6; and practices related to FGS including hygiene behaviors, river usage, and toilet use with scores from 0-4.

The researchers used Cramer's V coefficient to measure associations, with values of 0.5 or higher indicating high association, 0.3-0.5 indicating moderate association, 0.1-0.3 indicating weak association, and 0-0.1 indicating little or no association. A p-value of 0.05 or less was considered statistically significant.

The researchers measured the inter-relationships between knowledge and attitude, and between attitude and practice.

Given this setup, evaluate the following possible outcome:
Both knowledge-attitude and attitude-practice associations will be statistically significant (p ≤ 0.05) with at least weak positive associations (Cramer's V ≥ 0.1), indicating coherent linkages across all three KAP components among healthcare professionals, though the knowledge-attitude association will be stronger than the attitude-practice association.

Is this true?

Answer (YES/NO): NO